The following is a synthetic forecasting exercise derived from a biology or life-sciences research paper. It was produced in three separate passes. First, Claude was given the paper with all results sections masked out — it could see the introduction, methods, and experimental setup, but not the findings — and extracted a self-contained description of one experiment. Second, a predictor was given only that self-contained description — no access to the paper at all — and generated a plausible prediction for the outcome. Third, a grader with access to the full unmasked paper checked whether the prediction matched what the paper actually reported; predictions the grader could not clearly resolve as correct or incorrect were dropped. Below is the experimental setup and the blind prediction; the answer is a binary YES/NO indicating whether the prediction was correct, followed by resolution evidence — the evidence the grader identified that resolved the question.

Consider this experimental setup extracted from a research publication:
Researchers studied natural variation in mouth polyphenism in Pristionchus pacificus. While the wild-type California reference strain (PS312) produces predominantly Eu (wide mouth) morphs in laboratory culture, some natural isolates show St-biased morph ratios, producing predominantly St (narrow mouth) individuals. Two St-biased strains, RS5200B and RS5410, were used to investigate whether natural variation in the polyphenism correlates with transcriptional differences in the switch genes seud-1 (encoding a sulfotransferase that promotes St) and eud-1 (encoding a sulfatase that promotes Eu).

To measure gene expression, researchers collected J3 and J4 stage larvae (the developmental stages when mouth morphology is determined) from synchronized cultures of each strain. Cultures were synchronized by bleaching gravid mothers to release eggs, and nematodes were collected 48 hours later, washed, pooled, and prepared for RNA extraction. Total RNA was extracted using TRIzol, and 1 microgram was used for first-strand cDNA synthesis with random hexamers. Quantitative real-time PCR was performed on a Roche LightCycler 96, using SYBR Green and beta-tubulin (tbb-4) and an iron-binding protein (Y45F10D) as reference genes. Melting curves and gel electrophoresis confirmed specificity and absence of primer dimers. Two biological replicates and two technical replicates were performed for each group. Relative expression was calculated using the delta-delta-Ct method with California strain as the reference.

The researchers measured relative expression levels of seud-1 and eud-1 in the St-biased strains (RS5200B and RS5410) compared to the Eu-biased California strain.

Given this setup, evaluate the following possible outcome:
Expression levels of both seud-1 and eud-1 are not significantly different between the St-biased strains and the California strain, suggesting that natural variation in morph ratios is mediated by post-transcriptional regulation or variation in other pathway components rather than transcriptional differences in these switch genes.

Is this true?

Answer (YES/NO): NO